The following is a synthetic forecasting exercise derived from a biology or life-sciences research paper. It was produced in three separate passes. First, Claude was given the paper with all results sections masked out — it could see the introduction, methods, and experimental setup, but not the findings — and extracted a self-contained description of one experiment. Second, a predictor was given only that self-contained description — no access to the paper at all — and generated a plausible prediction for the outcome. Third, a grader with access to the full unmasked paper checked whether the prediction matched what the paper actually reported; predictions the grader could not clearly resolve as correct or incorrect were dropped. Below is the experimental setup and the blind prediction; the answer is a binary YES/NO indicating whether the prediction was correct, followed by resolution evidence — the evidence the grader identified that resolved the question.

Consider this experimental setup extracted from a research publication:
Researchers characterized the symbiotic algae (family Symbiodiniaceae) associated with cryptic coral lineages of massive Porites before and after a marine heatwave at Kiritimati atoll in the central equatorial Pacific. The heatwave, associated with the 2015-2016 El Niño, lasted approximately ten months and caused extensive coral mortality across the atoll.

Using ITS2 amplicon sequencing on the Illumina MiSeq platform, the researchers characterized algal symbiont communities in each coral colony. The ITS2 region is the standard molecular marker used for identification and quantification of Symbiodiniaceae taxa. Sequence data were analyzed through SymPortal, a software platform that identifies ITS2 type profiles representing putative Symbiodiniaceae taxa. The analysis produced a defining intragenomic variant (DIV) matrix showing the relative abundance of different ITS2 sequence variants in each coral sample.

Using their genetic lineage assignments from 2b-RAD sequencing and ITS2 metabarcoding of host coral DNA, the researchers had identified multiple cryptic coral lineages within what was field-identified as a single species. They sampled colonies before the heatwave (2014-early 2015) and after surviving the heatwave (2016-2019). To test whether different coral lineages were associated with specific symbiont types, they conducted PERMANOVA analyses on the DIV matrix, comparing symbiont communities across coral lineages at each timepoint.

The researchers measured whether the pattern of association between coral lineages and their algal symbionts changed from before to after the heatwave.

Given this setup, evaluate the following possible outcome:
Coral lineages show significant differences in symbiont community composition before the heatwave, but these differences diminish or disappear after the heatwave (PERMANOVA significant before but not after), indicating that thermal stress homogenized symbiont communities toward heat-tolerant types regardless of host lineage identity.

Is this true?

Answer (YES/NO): YES